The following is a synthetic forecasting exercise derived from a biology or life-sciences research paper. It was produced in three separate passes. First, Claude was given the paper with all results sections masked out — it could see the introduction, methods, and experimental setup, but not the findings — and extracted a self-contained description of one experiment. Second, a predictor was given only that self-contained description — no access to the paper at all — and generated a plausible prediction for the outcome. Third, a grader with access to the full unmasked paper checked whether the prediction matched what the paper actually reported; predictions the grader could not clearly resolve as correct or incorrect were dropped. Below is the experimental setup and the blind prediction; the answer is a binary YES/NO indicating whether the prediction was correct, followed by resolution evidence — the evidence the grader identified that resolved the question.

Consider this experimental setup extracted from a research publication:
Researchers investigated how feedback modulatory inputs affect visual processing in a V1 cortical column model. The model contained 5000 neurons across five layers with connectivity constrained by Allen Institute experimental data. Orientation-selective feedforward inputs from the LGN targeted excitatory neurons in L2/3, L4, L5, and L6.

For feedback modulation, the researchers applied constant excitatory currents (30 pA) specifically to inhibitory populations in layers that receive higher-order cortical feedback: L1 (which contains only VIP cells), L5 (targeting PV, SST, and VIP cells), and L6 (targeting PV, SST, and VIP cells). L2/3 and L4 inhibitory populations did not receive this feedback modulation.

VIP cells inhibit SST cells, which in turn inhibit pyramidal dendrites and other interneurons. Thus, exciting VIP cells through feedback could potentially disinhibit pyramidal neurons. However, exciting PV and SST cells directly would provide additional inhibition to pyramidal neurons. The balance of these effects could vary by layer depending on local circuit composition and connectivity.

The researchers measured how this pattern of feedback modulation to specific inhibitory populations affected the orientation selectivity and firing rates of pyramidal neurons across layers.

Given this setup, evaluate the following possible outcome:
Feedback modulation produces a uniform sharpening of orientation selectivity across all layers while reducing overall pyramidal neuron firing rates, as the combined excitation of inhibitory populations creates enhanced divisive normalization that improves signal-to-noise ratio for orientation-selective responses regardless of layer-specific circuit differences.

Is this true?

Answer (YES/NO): NO